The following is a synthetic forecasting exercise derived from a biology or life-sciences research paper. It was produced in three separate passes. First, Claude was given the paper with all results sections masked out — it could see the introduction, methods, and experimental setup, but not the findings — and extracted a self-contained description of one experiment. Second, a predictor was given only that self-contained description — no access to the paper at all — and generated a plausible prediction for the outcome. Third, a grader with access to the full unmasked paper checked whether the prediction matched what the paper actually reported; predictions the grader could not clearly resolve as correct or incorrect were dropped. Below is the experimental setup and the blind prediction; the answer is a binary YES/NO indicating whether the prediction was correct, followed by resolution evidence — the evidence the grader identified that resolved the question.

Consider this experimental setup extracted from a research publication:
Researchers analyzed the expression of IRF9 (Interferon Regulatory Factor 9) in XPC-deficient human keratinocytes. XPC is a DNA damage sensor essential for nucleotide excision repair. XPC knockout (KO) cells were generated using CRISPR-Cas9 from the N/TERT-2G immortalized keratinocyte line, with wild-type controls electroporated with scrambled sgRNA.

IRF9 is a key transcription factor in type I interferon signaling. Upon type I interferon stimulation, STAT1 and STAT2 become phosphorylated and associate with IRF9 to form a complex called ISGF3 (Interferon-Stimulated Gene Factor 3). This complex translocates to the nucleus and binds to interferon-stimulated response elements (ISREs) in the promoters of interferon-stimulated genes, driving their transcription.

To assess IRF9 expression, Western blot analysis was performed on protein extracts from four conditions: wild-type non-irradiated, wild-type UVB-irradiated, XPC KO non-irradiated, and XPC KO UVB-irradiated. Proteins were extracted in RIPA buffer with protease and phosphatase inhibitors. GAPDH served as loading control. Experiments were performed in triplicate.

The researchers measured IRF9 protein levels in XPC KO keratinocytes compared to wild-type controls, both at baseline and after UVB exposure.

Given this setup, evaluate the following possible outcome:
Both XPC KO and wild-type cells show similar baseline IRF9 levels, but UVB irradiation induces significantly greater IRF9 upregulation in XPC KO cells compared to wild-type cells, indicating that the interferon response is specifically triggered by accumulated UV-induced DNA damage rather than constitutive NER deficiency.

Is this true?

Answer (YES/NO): NO